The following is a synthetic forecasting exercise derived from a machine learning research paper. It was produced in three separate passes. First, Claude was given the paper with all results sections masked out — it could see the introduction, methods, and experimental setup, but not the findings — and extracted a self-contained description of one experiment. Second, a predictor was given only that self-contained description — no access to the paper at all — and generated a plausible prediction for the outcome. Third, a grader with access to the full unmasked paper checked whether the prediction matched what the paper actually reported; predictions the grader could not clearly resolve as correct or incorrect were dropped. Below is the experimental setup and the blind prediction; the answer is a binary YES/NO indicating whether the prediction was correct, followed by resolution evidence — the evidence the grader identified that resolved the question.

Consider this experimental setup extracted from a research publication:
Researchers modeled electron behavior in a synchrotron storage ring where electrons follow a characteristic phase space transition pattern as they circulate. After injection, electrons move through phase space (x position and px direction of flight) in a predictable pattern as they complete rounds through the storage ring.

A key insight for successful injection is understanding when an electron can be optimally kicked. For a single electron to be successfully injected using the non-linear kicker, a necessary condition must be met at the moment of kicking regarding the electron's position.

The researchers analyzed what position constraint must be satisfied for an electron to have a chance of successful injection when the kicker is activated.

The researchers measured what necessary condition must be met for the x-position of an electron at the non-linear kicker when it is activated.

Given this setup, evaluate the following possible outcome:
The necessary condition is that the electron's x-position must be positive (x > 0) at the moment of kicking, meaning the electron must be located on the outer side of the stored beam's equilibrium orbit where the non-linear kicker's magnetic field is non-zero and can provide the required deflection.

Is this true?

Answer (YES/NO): NO